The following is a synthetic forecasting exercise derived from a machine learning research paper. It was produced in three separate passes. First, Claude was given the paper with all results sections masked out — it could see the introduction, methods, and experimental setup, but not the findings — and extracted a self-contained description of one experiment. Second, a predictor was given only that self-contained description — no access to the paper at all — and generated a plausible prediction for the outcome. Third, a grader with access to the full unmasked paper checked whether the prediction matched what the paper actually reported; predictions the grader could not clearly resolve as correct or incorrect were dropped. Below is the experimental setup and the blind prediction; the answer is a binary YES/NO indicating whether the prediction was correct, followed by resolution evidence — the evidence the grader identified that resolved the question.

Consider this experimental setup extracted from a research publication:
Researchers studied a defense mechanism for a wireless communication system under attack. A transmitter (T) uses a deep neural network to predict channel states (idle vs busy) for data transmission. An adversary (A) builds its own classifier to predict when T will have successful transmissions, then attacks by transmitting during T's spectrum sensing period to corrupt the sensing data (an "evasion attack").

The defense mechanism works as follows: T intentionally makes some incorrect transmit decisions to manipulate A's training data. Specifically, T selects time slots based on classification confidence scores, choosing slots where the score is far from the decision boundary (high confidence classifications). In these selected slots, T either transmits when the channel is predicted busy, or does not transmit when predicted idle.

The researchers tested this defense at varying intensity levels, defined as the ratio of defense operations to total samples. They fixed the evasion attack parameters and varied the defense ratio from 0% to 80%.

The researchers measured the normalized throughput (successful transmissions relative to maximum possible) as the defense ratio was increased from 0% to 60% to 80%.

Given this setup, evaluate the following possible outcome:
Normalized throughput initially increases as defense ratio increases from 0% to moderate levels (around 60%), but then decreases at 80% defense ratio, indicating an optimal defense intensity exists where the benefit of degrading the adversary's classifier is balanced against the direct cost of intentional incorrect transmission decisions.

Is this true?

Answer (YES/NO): YES